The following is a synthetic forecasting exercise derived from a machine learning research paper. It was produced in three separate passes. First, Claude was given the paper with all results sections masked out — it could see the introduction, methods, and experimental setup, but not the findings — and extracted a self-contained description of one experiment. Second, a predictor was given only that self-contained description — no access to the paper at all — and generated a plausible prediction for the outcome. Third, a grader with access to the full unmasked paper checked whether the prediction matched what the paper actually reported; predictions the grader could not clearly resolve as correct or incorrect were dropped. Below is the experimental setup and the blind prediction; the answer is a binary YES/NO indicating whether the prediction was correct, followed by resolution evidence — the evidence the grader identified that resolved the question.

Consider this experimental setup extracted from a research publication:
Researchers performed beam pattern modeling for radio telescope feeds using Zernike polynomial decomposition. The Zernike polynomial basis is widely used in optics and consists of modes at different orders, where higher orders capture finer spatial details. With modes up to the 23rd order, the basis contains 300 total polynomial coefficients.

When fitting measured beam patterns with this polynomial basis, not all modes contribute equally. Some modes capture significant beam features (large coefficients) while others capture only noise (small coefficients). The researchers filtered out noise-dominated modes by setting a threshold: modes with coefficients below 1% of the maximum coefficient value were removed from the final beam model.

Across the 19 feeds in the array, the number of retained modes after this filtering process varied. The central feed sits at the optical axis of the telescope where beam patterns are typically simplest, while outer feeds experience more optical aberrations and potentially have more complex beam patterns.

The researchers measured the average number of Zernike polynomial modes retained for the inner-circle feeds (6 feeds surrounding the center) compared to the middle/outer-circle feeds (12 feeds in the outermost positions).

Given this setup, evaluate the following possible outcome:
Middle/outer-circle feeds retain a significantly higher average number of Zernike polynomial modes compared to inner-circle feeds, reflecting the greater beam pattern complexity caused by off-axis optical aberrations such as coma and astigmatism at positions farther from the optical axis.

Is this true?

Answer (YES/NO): YES